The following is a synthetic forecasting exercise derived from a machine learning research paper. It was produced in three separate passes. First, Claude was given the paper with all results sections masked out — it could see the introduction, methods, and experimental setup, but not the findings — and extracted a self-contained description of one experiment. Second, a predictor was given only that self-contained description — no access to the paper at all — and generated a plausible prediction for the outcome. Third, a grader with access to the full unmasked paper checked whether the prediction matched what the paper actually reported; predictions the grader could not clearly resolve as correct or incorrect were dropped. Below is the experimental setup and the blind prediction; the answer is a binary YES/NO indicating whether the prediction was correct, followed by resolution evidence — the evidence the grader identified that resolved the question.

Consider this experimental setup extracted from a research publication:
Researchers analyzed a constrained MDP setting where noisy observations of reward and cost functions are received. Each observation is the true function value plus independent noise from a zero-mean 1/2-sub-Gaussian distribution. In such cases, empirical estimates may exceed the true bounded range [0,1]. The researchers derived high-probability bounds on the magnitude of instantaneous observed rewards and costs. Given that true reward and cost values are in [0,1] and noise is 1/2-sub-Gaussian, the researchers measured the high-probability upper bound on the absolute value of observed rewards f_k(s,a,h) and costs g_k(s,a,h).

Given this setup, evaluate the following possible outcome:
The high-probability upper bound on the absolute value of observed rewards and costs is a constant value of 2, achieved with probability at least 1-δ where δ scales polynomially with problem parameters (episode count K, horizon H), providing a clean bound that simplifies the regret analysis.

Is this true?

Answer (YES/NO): NO